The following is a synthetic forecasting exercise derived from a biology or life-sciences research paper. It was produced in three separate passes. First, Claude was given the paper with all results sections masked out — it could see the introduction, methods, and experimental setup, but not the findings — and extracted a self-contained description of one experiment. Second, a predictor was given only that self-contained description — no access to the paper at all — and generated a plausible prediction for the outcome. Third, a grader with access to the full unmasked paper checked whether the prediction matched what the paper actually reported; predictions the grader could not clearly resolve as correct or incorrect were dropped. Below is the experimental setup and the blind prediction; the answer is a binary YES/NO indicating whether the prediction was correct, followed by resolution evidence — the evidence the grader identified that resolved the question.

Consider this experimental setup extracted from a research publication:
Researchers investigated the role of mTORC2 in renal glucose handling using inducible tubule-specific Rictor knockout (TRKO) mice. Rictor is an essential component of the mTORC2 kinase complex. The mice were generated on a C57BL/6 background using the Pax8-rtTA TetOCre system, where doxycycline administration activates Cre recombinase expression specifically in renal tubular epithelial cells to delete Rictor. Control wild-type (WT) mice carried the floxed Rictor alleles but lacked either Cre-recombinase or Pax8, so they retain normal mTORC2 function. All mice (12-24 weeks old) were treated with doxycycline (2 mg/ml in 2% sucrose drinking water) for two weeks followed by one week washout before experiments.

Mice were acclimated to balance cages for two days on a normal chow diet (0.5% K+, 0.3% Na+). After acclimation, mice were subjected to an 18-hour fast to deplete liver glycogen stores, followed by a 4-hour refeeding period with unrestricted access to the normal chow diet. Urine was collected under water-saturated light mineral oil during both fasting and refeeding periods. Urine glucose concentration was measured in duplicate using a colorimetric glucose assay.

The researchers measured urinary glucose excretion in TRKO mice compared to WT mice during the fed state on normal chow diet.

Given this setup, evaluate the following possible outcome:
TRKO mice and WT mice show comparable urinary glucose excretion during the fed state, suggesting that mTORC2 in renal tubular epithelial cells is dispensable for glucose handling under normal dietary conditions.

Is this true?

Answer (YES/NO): NO